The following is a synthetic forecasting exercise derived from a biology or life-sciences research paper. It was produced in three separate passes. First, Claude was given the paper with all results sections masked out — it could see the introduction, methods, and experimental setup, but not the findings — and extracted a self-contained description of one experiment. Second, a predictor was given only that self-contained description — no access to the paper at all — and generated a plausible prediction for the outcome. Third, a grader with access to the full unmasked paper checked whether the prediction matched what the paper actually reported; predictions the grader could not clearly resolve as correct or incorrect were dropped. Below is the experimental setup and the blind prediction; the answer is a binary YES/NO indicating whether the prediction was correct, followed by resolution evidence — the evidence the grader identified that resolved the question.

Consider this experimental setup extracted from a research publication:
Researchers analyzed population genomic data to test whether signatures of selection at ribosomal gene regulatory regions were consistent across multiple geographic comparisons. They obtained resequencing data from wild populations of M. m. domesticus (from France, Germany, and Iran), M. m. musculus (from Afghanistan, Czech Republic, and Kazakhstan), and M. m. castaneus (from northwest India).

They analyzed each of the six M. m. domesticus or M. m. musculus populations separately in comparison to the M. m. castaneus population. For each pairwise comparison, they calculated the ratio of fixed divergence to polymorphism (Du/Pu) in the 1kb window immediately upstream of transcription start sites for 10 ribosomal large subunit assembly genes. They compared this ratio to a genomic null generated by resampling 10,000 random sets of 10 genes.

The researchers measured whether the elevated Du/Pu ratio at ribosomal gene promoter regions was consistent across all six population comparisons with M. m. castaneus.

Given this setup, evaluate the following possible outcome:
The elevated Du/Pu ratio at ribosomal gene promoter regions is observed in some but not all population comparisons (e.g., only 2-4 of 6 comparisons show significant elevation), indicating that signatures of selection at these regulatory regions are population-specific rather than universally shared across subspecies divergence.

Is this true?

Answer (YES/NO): NO